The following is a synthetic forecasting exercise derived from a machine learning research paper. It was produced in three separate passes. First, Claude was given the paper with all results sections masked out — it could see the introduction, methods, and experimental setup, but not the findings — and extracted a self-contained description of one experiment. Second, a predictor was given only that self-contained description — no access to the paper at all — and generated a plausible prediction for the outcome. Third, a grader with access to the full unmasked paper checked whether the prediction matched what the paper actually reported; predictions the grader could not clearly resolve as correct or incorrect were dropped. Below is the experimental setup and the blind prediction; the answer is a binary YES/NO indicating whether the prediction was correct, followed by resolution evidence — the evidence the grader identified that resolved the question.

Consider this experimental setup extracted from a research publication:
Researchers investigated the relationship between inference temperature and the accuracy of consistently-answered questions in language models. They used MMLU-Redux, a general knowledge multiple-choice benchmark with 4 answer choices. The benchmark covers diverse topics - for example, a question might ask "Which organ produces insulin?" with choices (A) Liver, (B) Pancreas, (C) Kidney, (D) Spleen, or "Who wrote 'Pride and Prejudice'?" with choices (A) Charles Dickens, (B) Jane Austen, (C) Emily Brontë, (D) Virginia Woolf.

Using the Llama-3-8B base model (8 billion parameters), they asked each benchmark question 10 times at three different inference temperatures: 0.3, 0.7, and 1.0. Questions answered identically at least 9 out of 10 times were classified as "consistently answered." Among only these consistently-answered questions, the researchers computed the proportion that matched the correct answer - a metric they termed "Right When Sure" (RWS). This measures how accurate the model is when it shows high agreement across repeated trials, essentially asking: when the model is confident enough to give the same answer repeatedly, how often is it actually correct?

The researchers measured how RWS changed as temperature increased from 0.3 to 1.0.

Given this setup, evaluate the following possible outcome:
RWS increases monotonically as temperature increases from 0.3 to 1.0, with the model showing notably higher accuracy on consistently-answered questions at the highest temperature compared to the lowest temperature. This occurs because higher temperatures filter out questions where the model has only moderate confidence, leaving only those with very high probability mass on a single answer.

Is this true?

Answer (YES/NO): YES